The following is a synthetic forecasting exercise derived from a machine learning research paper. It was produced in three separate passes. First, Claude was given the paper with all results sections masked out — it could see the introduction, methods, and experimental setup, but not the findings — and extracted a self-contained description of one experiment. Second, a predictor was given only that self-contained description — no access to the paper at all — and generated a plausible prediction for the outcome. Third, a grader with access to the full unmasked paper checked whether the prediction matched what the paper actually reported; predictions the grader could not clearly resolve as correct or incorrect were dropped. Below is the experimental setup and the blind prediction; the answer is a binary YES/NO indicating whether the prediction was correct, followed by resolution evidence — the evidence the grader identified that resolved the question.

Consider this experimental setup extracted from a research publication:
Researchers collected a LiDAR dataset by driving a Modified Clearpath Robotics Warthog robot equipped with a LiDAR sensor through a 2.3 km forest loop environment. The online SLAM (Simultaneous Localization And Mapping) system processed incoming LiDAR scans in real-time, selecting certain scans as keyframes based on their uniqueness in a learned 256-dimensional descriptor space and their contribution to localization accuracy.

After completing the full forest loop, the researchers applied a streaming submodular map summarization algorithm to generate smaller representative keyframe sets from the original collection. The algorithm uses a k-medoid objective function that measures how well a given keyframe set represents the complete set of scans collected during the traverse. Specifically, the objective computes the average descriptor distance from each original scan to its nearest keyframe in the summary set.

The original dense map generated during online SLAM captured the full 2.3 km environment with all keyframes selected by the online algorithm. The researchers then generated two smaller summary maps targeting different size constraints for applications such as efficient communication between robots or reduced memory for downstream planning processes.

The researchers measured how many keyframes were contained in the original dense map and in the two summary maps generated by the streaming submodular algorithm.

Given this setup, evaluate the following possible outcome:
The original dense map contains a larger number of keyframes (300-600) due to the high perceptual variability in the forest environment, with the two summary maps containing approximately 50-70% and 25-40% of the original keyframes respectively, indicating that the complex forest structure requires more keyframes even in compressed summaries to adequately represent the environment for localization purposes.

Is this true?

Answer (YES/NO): NO